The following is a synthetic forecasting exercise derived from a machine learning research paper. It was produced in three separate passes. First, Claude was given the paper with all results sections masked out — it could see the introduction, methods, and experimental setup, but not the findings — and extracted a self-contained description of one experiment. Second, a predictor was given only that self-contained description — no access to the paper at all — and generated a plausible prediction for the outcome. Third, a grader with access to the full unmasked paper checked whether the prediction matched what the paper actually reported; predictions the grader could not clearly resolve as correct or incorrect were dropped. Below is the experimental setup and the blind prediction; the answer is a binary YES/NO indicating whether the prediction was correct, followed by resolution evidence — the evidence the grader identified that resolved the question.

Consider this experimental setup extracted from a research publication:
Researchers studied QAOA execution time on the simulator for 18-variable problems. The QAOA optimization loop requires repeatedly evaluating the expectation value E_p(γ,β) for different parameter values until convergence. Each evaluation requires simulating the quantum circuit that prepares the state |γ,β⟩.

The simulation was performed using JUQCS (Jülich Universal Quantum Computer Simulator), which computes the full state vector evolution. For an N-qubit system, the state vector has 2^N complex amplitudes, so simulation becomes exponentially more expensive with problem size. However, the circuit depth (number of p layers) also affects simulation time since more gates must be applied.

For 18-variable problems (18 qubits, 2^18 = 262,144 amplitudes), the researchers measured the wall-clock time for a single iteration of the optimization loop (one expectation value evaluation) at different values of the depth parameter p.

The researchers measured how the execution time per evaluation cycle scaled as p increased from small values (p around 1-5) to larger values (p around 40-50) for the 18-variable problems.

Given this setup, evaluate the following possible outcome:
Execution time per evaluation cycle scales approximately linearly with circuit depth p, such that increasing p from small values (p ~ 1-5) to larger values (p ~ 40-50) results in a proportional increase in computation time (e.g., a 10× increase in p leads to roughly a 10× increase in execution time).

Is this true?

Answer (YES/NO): NO